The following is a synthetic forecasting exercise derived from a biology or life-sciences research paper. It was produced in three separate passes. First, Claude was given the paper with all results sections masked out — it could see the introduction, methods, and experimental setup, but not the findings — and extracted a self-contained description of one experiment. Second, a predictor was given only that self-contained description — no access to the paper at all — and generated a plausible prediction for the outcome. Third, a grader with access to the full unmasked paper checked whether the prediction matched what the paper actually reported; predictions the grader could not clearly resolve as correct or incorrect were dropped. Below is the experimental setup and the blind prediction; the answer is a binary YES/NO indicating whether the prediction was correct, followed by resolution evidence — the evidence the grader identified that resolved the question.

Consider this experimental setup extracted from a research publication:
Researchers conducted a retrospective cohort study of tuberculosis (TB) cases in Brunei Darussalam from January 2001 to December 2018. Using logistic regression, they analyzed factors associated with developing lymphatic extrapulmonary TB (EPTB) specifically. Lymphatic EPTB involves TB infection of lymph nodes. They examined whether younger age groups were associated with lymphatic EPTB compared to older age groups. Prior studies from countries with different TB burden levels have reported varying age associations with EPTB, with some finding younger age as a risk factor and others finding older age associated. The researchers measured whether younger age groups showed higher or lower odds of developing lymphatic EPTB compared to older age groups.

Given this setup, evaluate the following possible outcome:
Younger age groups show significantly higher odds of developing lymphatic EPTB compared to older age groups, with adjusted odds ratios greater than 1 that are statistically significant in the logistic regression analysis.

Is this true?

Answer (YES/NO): YES